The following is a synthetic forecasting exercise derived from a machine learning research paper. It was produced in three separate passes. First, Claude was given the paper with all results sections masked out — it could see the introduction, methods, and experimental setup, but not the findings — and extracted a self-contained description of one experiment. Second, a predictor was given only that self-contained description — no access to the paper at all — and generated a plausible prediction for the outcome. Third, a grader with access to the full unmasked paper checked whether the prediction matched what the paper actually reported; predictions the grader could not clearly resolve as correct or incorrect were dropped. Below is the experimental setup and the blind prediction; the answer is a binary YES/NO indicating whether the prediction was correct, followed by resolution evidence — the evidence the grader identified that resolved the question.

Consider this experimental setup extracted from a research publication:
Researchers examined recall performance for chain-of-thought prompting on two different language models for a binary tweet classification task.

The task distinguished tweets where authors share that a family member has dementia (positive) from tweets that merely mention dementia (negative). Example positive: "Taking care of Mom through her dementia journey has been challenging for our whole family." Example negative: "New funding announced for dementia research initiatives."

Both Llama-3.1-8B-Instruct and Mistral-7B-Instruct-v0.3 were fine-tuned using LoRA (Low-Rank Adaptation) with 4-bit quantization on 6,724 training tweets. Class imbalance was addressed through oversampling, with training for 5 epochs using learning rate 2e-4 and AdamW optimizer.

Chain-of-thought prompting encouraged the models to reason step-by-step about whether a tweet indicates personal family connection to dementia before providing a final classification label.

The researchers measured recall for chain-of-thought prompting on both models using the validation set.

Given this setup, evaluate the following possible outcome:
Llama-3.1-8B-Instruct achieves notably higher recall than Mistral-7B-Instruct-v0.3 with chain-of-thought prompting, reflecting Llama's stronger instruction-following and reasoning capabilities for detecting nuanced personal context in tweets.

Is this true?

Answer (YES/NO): NO